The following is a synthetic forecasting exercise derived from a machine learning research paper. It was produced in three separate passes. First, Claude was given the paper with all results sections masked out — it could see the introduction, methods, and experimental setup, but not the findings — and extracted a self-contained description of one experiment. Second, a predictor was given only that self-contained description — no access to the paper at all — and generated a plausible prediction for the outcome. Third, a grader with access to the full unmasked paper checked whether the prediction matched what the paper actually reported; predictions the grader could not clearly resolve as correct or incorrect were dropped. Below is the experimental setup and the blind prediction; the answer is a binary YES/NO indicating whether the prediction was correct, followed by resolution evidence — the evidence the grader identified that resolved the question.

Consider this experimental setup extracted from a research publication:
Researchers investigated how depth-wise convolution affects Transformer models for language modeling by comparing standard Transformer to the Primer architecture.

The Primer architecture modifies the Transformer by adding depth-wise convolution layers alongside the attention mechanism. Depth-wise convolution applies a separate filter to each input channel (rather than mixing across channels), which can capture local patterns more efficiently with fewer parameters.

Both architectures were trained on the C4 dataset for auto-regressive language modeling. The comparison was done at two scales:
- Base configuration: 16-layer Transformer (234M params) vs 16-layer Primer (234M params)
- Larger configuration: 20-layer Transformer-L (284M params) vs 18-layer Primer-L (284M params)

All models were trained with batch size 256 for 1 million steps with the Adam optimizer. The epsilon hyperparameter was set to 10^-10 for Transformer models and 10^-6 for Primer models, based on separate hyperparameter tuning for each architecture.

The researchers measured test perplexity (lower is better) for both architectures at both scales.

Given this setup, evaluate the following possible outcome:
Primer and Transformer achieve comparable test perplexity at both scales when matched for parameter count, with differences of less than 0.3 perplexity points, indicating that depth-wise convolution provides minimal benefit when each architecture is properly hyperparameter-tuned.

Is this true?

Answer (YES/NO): NO